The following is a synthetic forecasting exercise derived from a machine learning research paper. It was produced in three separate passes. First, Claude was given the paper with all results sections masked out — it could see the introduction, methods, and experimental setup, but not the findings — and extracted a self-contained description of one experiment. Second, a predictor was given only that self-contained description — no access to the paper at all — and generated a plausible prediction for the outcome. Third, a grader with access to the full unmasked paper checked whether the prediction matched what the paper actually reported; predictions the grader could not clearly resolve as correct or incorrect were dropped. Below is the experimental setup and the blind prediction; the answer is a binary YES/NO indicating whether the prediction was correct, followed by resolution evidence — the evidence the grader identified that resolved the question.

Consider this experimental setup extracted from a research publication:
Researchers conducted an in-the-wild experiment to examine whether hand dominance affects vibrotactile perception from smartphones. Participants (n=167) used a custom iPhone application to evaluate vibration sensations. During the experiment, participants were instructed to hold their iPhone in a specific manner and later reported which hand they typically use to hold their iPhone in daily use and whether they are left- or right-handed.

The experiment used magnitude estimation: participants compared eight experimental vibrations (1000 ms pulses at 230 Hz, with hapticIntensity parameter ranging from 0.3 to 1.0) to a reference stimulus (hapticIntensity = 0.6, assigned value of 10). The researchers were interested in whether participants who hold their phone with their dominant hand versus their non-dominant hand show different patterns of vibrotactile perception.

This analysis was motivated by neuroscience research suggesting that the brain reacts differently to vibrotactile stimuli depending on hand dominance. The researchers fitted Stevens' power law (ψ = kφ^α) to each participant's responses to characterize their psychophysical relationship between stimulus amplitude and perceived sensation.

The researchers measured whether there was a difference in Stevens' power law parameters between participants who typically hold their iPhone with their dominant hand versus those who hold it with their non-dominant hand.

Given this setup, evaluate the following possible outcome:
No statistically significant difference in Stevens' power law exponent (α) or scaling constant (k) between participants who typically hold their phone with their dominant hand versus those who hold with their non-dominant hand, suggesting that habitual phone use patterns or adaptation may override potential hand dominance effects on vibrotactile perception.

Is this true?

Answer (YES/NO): NO